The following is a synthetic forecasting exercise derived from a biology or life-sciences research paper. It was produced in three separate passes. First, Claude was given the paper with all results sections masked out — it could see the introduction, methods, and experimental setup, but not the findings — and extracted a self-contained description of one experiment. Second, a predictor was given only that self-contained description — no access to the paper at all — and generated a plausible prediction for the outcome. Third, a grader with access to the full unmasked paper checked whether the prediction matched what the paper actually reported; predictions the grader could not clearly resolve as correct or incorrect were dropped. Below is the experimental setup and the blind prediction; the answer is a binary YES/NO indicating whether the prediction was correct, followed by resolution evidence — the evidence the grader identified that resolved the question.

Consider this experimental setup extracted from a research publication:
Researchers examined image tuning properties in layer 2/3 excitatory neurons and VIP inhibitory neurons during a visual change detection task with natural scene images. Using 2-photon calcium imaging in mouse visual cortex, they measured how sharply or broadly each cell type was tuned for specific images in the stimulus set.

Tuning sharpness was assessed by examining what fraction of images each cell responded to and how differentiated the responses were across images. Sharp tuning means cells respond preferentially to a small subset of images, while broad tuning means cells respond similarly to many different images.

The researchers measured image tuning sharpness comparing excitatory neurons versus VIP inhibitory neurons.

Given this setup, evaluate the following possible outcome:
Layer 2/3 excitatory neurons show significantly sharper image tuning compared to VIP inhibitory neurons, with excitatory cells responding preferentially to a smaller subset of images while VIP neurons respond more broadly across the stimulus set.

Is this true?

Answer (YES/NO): YES